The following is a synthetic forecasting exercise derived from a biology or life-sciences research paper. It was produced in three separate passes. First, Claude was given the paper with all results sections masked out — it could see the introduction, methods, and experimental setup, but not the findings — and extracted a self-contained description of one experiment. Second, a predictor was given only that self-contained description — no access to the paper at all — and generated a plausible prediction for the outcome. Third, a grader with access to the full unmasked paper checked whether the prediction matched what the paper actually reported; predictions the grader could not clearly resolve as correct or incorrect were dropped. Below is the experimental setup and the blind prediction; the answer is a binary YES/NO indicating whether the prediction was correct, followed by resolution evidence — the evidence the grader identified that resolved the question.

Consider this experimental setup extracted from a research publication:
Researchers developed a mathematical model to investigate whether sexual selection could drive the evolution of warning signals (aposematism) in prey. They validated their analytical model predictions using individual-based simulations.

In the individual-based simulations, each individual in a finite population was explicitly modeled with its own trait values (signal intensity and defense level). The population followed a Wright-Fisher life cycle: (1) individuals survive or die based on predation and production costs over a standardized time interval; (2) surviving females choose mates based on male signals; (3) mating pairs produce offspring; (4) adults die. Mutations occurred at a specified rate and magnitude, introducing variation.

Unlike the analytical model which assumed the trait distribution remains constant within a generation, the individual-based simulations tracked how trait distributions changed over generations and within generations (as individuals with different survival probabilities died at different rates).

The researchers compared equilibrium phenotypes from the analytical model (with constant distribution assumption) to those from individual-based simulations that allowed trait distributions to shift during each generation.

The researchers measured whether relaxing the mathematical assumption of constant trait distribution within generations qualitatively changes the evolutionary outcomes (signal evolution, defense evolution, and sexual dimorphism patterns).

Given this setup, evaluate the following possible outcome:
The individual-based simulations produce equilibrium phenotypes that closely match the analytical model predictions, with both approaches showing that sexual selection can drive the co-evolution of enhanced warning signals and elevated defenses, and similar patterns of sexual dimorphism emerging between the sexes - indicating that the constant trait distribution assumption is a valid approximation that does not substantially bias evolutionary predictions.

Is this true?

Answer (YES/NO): YES